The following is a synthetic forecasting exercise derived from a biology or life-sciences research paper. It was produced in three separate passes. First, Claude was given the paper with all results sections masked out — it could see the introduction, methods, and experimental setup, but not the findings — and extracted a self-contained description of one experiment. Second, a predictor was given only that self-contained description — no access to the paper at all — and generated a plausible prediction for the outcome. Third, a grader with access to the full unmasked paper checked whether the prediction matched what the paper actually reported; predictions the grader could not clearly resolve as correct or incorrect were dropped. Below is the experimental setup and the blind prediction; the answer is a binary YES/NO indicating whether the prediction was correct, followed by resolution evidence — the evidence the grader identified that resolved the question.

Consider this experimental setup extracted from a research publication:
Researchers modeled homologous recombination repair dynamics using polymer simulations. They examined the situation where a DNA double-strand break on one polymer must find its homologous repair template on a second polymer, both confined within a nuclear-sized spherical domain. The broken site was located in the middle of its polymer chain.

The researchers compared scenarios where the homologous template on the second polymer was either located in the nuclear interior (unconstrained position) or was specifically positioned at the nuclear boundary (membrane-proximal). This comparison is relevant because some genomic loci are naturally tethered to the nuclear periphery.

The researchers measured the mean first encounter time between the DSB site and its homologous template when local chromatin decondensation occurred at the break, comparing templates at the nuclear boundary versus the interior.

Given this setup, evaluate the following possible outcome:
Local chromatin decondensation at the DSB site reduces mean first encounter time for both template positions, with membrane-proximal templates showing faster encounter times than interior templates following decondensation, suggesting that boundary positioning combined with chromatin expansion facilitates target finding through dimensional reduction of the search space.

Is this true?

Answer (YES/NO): NO